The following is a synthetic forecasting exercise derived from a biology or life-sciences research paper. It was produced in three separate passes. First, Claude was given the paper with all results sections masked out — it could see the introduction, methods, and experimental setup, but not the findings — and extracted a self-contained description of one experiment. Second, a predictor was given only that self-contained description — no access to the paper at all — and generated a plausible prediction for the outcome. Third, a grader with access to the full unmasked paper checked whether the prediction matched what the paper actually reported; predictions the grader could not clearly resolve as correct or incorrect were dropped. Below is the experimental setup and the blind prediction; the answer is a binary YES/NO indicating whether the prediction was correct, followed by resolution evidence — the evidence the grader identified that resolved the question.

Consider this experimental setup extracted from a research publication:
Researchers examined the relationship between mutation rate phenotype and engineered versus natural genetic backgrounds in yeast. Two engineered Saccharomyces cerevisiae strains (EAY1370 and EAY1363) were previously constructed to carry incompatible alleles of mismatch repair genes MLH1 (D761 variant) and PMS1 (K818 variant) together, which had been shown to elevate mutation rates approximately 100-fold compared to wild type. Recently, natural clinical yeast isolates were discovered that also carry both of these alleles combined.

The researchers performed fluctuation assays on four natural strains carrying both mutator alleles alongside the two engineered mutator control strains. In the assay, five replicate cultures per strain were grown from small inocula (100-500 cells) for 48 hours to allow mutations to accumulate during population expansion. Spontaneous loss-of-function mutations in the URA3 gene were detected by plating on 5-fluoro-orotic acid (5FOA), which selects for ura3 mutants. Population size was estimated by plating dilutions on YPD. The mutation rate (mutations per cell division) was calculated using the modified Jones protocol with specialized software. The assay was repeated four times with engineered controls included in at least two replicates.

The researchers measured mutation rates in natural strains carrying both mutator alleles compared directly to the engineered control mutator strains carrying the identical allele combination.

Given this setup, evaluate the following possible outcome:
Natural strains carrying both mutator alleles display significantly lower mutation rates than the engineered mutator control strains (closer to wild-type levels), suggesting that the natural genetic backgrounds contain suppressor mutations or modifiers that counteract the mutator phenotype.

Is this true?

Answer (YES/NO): YES